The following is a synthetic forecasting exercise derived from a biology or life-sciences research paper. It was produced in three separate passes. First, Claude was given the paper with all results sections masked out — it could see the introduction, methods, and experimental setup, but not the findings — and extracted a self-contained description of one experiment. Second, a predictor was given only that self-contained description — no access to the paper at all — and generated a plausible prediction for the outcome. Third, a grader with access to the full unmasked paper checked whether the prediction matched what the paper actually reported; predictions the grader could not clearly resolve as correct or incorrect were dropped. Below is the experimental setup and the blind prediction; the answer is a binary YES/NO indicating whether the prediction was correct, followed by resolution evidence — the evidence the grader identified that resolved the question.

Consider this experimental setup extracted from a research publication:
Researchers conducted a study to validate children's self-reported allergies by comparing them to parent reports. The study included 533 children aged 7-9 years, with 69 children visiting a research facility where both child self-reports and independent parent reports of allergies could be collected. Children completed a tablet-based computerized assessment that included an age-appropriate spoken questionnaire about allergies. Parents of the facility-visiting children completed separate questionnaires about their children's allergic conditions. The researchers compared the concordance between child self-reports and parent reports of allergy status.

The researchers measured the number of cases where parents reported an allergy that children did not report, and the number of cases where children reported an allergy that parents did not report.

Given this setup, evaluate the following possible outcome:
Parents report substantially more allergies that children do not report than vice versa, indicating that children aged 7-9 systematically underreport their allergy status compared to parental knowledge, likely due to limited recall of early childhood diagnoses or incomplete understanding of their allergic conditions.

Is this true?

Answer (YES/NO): NO